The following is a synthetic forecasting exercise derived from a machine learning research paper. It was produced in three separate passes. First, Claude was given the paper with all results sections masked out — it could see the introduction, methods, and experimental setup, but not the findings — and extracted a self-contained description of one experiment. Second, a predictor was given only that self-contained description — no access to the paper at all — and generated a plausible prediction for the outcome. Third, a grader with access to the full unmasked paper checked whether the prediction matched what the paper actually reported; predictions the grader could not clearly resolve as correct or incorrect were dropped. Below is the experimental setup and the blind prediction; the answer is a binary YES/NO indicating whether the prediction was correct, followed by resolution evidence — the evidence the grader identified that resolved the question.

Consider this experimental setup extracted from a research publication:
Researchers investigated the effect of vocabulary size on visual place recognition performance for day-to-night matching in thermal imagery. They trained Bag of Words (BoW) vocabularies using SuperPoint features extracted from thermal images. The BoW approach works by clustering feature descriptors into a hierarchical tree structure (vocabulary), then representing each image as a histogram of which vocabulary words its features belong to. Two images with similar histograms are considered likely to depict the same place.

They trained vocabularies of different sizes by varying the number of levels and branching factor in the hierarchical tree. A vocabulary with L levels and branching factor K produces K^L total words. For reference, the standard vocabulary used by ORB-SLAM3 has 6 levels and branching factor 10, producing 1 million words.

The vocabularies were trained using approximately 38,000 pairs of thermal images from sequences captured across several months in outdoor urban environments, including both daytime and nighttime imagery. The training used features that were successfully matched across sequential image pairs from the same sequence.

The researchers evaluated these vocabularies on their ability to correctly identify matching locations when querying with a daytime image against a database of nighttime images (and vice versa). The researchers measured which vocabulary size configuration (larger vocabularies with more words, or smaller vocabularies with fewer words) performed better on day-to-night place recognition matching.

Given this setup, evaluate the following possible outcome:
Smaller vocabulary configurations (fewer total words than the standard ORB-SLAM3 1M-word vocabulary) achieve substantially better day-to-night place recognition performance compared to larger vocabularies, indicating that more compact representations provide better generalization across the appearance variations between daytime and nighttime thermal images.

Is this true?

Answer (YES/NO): YES